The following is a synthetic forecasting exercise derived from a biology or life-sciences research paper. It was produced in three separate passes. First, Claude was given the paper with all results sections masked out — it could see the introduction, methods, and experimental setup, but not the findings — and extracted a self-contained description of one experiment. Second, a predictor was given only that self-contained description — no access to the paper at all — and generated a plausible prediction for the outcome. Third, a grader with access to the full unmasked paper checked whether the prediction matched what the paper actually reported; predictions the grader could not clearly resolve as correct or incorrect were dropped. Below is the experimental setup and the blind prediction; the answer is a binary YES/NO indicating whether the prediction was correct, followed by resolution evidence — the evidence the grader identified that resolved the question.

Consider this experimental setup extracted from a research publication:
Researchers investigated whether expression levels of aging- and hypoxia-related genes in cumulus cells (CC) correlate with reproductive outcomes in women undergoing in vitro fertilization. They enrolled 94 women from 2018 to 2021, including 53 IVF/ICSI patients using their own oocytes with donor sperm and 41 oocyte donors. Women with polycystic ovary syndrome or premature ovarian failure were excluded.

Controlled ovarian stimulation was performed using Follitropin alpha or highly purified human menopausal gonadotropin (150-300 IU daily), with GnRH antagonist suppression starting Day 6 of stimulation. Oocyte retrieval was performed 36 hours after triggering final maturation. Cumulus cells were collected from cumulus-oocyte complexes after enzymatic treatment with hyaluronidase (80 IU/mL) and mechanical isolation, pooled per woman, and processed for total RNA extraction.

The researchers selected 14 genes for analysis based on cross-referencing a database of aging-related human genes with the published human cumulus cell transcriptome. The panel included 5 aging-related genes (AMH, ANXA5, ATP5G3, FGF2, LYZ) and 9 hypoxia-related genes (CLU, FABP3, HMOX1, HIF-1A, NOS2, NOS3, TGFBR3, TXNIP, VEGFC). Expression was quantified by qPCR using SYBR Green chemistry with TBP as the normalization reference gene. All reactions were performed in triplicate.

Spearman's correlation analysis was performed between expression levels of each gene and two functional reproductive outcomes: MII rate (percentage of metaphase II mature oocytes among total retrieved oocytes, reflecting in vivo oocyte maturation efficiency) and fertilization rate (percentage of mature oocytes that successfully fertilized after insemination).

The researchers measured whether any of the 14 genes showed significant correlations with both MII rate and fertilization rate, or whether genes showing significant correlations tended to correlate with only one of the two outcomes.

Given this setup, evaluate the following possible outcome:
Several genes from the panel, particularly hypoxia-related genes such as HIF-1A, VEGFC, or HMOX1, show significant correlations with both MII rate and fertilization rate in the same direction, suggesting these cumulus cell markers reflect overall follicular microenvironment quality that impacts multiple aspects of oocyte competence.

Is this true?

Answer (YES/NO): NO